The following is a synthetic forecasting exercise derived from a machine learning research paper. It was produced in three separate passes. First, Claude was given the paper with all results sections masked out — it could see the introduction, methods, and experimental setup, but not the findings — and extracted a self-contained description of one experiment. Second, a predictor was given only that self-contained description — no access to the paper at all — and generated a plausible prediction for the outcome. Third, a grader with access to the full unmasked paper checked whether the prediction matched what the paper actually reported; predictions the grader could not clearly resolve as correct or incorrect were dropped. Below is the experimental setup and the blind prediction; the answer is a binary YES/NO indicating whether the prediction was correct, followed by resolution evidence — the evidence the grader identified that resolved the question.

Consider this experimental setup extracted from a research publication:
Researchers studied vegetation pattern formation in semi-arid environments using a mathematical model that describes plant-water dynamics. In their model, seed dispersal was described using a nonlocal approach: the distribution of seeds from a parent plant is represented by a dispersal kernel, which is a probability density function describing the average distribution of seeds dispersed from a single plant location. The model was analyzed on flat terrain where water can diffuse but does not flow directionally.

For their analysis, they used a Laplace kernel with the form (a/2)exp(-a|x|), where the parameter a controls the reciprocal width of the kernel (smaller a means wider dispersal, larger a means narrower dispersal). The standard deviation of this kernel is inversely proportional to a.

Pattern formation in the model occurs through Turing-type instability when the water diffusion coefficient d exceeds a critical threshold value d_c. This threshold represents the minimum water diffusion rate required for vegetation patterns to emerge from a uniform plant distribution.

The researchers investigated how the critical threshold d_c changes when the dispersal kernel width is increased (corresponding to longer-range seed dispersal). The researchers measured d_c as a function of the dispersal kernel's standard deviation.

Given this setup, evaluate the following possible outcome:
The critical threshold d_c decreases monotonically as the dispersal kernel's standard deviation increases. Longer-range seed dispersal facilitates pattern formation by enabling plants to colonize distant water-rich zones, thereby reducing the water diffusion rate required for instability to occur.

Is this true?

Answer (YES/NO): NO